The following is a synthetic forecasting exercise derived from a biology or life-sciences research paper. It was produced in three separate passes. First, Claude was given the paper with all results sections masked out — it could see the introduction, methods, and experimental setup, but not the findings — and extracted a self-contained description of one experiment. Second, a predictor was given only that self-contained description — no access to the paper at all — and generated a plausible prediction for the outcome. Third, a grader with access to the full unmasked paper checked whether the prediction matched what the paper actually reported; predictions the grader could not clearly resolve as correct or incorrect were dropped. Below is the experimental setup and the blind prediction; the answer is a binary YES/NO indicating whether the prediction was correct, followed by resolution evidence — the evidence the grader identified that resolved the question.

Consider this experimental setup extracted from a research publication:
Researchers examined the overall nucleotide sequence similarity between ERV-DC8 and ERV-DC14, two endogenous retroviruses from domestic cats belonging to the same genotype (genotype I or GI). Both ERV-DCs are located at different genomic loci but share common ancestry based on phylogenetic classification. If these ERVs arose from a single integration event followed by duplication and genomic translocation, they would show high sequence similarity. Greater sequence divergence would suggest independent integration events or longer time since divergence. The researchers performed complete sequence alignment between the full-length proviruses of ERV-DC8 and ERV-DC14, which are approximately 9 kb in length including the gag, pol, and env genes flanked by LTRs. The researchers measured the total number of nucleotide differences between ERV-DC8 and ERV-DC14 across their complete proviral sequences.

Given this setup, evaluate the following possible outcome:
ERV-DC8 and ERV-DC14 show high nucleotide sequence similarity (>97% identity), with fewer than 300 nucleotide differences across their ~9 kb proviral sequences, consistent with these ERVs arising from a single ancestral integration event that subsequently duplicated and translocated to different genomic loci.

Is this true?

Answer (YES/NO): YES